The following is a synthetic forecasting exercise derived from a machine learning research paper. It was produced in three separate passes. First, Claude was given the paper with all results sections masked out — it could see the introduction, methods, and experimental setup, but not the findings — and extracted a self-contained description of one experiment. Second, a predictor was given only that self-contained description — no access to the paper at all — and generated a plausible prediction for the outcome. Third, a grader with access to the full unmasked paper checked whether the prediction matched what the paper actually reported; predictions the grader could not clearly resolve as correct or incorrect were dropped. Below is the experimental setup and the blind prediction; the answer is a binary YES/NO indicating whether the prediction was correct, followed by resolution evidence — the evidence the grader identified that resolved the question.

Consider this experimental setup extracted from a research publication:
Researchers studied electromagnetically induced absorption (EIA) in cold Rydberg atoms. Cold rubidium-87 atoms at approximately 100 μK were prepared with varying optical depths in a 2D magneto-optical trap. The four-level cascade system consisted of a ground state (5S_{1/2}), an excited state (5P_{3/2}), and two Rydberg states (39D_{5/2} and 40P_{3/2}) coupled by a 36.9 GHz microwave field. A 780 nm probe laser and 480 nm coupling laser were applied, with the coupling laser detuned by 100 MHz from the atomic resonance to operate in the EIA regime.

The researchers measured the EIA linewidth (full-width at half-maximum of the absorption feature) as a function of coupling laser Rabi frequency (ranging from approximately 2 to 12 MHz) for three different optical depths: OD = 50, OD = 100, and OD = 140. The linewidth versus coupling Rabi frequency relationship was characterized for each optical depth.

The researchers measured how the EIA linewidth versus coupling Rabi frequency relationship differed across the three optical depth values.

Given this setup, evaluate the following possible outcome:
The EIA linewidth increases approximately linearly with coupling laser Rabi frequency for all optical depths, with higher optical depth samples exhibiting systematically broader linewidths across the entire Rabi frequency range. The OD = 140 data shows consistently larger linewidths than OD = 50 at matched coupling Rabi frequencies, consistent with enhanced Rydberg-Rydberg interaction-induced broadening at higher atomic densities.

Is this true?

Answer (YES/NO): NO